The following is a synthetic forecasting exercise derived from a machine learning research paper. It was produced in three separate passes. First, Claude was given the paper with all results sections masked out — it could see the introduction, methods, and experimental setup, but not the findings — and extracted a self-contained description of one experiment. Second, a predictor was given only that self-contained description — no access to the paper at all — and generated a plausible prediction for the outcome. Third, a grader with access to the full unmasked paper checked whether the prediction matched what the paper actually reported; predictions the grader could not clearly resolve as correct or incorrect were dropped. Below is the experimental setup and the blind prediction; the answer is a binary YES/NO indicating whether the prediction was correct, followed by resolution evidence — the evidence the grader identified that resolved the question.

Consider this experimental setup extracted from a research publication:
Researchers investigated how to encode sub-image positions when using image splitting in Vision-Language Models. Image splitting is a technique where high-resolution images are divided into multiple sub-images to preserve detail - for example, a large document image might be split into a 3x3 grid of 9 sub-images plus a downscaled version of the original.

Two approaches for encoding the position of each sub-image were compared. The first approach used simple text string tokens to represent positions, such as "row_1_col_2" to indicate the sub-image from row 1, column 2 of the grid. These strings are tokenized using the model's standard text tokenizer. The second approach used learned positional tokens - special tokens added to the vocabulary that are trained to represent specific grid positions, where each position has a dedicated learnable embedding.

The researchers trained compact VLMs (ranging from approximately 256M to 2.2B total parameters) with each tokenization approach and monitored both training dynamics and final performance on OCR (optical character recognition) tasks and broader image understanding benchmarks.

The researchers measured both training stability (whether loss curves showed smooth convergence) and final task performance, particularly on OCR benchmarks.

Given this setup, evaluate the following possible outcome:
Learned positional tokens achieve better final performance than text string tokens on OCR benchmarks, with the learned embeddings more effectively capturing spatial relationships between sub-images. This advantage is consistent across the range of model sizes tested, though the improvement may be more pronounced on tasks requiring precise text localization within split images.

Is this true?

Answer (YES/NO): NO